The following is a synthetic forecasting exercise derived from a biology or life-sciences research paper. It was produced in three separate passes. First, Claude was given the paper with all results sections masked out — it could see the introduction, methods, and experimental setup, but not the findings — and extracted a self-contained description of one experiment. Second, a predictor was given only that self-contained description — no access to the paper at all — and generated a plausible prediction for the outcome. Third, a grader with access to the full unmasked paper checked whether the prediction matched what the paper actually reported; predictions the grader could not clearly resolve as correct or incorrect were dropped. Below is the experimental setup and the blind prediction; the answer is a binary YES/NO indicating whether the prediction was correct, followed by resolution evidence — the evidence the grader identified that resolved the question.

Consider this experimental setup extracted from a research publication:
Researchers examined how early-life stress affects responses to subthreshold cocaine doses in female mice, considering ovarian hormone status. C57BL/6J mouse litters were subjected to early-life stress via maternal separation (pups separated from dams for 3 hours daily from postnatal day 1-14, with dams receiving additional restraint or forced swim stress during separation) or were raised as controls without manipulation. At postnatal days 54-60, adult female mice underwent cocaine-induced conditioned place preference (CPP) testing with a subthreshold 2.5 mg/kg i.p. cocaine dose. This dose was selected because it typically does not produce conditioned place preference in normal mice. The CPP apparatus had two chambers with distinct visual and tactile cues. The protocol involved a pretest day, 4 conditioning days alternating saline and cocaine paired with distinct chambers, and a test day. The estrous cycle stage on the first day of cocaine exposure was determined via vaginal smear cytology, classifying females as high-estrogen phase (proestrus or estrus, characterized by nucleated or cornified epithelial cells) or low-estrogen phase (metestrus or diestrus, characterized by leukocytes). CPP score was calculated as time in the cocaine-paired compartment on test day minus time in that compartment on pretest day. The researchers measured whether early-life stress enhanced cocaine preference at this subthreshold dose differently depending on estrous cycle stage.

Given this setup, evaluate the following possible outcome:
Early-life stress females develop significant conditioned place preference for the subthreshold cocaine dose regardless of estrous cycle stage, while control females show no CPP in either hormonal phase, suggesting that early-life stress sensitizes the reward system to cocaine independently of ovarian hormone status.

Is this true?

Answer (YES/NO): NO